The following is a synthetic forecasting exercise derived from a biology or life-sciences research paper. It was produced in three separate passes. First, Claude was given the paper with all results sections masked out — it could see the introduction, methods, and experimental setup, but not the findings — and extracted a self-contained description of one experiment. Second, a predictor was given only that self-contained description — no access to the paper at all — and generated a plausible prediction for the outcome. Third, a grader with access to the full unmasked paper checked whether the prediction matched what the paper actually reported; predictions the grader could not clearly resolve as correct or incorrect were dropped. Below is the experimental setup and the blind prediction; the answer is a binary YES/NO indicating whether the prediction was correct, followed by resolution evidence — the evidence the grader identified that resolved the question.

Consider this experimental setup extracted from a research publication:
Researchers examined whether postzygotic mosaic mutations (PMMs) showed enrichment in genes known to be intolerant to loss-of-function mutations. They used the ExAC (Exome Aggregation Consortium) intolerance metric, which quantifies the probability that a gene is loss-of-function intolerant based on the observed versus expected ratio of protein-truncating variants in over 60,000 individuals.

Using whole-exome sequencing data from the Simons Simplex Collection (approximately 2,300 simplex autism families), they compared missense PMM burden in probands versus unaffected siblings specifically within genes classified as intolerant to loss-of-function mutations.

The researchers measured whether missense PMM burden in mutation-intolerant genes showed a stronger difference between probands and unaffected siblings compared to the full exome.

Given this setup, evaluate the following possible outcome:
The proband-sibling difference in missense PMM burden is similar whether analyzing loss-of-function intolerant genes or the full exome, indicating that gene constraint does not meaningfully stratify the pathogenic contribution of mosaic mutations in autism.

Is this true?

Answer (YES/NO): NO